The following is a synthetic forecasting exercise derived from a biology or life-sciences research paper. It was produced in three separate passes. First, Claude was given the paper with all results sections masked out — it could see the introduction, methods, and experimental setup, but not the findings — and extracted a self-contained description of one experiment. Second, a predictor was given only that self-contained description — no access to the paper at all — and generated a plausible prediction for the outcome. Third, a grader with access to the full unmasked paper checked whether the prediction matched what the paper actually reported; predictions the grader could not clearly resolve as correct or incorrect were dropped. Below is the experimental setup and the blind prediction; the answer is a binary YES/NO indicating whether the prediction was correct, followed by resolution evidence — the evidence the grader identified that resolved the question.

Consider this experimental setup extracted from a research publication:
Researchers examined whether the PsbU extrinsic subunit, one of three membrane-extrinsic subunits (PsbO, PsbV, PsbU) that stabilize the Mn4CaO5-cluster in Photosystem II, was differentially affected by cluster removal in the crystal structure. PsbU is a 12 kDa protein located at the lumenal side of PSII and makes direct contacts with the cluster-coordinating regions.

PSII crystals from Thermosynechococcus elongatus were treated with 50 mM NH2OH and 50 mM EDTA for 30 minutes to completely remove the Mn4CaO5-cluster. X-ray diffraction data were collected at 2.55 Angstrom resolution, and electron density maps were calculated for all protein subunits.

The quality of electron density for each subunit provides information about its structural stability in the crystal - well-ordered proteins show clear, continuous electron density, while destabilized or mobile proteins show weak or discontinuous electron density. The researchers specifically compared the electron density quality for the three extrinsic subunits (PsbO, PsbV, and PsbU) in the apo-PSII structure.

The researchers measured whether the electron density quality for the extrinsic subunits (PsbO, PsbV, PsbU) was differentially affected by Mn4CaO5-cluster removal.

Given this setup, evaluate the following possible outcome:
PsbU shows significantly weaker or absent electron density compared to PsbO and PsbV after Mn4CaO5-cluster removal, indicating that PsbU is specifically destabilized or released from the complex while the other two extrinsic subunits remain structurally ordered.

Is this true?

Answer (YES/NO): YES